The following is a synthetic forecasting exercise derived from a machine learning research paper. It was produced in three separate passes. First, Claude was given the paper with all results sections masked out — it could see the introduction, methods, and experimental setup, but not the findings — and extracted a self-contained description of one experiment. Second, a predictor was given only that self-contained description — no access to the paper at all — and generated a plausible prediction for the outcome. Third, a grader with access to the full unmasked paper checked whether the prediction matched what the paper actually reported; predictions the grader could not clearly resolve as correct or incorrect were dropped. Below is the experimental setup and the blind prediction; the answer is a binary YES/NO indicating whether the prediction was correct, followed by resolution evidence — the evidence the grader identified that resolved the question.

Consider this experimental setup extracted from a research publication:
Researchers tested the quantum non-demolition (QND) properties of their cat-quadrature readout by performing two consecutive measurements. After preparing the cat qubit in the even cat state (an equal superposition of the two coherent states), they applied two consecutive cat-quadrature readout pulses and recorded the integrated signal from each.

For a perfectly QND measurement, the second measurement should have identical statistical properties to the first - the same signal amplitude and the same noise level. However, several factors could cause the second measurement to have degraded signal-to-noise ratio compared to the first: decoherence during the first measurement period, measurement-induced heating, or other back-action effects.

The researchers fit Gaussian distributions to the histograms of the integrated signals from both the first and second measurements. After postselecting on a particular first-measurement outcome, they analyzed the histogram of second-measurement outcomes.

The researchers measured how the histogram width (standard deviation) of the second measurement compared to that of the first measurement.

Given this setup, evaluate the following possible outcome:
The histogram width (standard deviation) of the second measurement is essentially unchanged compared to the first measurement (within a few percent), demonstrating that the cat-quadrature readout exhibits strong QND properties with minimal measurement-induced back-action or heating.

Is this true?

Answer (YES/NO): NO